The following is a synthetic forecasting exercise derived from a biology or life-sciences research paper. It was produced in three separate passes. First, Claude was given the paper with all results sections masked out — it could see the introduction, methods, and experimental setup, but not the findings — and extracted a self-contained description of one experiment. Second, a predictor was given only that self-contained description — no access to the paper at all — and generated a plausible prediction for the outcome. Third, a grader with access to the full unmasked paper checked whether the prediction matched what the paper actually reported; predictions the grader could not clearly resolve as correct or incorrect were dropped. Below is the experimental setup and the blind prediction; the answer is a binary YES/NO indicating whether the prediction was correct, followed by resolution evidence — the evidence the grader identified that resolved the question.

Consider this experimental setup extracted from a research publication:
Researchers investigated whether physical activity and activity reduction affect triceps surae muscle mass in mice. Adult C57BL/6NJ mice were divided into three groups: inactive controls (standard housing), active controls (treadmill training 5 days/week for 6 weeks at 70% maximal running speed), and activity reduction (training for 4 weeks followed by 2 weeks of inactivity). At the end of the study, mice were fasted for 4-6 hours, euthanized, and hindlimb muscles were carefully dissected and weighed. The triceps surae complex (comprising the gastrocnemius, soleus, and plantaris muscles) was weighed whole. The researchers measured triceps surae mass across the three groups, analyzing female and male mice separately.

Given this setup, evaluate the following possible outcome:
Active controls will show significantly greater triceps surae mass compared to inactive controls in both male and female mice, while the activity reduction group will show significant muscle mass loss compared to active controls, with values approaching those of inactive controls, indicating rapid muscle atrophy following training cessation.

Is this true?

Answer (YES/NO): NO